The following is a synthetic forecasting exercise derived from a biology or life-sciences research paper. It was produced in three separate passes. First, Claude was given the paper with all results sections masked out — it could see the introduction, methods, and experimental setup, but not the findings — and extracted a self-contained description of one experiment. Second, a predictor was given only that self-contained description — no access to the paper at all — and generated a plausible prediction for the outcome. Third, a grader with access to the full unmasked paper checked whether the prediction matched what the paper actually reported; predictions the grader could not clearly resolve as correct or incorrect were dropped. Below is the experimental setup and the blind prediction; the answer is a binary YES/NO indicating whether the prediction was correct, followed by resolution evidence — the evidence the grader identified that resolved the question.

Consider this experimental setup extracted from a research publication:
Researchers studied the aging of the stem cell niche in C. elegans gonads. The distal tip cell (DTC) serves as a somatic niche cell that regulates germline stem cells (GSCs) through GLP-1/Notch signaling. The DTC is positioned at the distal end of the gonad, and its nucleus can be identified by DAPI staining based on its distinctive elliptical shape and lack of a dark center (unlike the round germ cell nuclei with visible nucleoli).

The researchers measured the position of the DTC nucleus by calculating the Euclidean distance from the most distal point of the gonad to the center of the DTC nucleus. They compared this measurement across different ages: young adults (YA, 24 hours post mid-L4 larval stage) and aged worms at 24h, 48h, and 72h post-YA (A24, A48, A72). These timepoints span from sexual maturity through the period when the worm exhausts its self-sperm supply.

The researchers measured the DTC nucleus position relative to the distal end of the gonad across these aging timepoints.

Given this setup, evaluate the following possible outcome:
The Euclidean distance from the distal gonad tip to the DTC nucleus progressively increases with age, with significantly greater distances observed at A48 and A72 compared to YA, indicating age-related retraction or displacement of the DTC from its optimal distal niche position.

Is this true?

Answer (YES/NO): YES